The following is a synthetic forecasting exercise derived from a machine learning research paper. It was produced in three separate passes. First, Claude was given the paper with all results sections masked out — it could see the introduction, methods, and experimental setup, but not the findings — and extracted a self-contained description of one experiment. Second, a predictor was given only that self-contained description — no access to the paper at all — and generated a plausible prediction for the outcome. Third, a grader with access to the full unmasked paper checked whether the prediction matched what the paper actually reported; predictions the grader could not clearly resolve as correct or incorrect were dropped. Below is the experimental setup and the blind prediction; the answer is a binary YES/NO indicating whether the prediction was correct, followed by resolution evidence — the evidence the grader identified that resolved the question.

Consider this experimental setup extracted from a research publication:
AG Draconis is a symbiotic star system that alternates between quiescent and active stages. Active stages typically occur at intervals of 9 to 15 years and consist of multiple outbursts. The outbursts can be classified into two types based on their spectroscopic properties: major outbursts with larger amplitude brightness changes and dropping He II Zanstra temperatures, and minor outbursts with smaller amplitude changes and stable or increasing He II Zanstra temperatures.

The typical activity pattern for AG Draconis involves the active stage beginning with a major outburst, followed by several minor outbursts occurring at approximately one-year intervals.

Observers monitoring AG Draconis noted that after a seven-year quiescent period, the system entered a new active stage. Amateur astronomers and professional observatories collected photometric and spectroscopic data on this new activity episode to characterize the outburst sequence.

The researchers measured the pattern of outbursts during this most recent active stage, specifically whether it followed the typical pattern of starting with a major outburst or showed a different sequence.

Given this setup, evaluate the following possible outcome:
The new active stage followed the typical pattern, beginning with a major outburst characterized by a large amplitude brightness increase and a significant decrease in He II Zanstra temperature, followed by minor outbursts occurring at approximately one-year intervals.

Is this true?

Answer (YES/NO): NO